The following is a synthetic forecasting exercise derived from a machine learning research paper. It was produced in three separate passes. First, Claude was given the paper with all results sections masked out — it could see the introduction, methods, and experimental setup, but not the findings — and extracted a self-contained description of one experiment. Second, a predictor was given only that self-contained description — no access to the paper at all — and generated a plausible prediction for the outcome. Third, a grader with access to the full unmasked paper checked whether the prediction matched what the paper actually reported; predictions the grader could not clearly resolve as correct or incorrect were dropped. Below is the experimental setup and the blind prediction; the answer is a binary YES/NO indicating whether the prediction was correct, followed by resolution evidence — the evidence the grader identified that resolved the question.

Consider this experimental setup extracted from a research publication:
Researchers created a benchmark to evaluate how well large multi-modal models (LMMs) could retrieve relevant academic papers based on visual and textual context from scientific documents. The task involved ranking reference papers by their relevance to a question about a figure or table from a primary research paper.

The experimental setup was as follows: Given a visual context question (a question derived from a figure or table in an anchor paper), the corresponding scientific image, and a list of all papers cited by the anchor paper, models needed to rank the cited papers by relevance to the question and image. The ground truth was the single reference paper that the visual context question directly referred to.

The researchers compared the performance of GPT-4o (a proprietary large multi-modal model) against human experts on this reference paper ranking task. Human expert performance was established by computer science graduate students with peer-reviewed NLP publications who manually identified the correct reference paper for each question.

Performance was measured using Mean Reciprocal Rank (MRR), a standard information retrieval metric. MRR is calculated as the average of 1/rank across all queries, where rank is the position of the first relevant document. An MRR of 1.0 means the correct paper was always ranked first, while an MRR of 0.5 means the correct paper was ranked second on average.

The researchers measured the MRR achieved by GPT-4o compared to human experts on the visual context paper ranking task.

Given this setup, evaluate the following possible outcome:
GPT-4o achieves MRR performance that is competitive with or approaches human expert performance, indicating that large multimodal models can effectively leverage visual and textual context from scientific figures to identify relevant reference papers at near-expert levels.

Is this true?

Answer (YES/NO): NO